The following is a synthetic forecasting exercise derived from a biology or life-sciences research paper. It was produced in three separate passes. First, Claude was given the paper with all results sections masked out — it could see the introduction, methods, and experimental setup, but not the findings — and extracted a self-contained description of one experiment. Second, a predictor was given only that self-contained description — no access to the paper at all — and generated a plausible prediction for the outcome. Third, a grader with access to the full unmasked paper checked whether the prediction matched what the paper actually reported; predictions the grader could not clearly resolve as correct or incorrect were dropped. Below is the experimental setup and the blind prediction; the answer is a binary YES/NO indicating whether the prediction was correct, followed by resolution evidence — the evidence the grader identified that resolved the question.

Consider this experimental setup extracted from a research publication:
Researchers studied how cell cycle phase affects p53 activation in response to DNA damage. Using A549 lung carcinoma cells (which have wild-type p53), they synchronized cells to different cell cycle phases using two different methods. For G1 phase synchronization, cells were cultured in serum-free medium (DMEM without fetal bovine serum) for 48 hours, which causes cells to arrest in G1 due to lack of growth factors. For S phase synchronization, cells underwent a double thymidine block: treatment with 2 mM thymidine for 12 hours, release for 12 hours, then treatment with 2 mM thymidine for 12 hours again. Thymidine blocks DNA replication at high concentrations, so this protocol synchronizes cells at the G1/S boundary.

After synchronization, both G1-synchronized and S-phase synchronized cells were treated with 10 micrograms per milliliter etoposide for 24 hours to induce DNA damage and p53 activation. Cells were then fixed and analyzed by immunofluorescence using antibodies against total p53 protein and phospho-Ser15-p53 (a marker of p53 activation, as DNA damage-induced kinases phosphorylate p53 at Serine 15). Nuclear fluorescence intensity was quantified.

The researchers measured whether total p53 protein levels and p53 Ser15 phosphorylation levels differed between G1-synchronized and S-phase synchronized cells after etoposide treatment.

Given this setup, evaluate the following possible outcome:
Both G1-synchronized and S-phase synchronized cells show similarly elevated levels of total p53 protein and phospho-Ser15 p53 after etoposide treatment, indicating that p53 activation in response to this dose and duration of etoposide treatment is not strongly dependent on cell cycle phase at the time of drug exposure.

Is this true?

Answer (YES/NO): NO